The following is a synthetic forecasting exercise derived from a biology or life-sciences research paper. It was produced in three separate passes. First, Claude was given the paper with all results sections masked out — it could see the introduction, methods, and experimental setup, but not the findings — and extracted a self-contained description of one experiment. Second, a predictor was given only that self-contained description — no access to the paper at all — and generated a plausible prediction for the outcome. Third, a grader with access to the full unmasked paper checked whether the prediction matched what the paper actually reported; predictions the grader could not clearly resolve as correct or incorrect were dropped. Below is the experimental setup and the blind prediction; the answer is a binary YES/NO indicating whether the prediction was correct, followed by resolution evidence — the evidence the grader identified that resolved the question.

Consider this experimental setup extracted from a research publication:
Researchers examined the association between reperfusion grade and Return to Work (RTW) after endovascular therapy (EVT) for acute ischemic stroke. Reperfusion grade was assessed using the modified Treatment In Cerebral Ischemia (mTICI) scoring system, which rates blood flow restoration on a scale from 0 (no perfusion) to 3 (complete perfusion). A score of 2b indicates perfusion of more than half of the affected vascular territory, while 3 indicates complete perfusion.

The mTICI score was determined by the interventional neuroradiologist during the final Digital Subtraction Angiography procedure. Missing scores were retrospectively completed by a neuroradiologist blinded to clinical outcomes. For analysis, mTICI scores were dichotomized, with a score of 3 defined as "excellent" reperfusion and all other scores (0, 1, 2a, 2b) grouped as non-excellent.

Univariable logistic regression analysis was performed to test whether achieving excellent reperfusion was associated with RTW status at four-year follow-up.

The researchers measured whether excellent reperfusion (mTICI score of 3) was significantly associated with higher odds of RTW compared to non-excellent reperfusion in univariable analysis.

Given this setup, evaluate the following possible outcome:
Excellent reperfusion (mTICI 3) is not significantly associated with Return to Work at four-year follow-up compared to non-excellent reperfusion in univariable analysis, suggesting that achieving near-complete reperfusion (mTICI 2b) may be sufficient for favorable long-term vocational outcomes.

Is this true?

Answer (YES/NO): YES